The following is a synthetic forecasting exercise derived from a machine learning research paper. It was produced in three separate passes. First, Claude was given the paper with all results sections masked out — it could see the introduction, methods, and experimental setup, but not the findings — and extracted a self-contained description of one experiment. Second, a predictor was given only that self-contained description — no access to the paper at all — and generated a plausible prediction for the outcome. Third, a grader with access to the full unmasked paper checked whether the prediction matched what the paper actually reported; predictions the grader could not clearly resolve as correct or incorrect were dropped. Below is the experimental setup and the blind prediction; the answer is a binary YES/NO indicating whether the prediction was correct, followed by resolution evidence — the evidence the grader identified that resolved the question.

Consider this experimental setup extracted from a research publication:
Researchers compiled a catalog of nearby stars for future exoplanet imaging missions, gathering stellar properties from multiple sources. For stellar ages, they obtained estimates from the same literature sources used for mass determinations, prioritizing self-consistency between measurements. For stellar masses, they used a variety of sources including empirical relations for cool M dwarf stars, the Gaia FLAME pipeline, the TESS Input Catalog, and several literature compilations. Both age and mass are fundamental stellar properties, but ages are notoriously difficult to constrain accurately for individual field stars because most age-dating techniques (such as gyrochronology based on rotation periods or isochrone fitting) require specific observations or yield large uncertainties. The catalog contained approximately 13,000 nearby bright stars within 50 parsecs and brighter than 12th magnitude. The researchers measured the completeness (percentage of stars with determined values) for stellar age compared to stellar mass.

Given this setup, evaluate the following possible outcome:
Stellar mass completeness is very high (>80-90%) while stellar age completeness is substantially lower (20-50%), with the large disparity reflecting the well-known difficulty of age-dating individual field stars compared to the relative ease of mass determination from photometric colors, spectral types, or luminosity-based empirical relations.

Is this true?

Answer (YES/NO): YES